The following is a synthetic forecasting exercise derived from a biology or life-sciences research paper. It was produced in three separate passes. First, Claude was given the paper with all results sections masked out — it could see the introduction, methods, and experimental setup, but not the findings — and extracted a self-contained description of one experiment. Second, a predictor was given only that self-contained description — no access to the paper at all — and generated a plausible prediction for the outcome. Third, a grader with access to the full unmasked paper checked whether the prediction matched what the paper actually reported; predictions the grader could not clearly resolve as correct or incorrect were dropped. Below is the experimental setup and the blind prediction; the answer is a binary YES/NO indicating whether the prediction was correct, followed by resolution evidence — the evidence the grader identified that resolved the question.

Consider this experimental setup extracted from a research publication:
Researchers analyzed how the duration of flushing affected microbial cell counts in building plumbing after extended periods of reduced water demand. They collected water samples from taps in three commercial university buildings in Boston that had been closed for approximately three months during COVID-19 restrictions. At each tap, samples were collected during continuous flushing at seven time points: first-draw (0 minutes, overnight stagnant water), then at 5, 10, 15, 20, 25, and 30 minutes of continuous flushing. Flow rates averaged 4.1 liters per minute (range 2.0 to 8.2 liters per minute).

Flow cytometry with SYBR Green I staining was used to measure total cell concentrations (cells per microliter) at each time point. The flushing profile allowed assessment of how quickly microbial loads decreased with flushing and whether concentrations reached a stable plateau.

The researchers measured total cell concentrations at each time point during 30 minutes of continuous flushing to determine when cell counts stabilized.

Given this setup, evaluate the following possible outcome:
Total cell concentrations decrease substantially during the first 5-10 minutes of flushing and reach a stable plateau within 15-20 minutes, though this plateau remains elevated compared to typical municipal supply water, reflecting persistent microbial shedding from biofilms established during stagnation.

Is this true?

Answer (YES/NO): NO